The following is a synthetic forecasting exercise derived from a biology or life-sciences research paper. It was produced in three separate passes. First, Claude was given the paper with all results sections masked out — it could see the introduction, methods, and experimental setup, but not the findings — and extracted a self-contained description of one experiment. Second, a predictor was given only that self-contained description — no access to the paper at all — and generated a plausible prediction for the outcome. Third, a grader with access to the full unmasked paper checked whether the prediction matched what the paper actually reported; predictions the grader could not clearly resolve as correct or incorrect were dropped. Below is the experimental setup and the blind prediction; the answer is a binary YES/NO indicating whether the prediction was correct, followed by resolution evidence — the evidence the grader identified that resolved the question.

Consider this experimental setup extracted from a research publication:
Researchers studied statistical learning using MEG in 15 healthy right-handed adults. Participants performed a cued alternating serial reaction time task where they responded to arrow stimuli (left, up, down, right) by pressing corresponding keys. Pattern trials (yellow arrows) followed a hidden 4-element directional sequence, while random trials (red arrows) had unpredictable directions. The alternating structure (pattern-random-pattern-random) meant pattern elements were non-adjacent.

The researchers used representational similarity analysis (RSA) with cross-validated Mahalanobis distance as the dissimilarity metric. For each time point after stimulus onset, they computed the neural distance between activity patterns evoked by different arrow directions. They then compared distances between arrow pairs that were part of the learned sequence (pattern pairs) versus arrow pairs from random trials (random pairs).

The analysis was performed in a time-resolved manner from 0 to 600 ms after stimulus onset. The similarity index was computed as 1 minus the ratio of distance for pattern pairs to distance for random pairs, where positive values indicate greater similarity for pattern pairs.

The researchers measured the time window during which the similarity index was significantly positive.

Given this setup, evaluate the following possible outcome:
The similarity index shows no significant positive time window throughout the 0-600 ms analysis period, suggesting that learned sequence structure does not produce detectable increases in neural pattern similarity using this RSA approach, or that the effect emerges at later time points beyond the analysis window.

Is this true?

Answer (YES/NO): NO